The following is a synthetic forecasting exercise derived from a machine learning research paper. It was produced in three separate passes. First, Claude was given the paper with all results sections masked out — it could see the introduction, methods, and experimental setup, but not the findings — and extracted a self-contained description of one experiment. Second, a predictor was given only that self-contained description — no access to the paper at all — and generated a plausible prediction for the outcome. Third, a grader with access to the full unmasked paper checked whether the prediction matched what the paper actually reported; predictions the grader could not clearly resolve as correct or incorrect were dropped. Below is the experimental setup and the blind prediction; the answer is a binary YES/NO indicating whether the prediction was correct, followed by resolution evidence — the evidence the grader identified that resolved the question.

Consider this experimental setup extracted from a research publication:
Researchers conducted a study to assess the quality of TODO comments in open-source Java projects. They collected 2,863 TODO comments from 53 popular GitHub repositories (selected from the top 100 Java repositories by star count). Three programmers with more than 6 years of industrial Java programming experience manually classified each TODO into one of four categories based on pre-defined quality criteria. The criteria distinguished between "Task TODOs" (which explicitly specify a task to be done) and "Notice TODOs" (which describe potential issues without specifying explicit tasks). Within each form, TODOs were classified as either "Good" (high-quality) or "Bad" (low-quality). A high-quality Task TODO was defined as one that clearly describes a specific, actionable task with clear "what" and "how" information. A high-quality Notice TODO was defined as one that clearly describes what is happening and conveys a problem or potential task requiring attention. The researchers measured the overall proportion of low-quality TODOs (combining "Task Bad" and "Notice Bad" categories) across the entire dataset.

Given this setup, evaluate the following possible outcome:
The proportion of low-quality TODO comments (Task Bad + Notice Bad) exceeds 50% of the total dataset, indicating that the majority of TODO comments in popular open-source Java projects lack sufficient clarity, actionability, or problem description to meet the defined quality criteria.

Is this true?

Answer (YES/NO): NO